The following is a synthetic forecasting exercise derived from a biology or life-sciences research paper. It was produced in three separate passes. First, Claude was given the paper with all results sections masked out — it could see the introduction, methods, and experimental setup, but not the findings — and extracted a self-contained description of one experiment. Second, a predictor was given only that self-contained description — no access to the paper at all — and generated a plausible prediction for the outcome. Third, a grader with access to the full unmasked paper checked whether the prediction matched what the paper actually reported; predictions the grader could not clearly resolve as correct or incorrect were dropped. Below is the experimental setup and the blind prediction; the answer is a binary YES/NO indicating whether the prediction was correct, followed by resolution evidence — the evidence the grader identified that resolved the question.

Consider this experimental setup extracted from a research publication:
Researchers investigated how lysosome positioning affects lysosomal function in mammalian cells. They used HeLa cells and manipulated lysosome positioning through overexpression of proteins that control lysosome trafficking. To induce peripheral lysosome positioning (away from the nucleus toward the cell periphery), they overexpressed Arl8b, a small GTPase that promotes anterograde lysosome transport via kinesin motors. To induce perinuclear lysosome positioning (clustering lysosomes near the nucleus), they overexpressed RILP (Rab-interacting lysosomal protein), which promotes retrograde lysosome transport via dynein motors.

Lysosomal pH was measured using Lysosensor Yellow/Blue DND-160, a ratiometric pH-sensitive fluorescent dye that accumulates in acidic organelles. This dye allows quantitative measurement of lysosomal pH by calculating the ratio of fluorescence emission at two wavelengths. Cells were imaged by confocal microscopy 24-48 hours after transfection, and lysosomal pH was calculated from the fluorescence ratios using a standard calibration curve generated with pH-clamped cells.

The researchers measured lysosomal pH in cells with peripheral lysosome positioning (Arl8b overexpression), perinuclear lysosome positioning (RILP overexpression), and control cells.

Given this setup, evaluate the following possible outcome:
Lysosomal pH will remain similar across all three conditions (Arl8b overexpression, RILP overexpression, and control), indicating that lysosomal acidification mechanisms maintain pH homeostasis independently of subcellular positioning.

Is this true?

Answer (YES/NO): NO